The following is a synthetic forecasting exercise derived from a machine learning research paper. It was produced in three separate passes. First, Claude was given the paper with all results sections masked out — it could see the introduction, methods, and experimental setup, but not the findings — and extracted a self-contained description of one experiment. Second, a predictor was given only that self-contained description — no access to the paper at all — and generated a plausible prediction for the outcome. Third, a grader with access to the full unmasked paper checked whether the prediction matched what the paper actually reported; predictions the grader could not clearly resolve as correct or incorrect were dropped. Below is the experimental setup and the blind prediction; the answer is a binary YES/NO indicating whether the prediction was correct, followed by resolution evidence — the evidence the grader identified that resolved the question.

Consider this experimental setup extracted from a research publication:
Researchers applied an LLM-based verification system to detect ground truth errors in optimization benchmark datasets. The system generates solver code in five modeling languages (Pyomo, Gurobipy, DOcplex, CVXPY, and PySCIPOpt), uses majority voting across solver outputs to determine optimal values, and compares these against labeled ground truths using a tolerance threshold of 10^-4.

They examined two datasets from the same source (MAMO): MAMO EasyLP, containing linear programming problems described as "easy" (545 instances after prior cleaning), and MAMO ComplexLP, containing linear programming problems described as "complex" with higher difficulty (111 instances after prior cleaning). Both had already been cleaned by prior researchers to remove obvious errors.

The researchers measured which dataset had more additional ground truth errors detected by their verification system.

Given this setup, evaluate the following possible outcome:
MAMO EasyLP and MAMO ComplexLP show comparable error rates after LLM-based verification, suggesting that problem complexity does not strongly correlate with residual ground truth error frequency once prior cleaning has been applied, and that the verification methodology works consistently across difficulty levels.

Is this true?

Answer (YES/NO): NO